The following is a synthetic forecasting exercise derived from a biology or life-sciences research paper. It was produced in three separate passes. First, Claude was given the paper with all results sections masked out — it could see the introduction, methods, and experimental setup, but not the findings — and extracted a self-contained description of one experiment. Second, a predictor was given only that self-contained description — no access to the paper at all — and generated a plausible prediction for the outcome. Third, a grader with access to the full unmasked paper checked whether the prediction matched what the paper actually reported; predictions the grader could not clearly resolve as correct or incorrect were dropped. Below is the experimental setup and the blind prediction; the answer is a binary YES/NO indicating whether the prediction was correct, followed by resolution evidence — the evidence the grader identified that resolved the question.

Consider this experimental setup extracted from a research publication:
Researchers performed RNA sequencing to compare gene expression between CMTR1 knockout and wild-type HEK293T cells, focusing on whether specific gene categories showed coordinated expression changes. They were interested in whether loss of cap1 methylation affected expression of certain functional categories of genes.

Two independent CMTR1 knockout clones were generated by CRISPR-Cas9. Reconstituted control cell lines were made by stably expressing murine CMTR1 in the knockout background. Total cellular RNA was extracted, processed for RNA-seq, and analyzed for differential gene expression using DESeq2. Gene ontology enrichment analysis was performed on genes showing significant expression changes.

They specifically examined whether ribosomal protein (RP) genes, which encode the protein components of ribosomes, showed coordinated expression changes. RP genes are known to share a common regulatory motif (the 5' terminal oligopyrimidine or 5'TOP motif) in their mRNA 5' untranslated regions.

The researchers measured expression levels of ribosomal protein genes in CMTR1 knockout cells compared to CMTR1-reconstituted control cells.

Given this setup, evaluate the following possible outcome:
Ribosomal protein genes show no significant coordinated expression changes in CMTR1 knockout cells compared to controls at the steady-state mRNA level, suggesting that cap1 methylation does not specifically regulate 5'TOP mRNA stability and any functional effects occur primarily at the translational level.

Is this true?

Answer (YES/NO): NO